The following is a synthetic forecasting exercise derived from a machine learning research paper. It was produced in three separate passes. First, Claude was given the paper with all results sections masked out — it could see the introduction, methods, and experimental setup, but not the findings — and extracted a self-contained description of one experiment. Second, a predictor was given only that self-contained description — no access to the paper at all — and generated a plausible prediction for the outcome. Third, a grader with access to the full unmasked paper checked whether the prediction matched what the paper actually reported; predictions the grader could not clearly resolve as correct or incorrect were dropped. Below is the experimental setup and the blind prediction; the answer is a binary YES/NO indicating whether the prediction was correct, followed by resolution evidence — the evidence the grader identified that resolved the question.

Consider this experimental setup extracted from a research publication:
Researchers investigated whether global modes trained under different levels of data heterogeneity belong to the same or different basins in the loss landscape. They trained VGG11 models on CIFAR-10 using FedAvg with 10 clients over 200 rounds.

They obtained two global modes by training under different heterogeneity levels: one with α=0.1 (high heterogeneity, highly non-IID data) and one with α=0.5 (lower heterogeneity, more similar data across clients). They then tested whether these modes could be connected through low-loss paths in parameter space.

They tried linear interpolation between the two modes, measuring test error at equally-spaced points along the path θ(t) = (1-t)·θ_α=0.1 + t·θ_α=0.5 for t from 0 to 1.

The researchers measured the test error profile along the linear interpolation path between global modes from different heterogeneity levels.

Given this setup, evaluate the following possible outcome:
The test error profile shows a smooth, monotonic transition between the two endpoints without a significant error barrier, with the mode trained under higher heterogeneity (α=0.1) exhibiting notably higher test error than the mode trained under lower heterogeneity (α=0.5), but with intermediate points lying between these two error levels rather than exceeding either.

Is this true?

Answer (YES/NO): NO